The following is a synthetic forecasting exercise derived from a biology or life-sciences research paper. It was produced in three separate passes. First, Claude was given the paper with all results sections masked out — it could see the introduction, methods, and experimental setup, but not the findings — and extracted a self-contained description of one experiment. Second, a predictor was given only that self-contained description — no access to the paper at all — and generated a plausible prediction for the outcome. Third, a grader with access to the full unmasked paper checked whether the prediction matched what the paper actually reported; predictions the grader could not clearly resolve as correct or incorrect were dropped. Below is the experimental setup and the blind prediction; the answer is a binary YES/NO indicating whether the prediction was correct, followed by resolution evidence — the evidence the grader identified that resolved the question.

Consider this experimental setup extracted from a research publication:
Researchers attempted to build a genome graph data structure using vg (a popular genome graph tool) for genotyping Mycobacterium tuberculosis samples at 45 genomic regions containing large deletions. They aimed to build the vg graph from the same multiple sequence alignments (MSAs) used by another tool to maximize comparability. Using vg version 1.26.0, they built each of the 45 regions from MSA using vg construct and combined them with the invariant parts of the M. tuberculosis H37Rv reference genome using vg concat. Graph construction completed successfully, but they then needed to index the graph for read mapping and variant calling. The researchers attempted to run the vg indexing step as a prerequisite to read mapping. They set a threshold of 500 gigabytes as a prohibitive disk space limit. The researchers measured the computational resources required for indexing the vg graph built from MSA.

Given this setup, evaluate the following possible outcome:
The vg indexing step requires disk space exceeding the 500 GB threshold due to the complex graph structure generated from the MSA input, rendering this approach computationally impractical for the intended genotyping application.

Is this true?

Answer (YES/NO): YES